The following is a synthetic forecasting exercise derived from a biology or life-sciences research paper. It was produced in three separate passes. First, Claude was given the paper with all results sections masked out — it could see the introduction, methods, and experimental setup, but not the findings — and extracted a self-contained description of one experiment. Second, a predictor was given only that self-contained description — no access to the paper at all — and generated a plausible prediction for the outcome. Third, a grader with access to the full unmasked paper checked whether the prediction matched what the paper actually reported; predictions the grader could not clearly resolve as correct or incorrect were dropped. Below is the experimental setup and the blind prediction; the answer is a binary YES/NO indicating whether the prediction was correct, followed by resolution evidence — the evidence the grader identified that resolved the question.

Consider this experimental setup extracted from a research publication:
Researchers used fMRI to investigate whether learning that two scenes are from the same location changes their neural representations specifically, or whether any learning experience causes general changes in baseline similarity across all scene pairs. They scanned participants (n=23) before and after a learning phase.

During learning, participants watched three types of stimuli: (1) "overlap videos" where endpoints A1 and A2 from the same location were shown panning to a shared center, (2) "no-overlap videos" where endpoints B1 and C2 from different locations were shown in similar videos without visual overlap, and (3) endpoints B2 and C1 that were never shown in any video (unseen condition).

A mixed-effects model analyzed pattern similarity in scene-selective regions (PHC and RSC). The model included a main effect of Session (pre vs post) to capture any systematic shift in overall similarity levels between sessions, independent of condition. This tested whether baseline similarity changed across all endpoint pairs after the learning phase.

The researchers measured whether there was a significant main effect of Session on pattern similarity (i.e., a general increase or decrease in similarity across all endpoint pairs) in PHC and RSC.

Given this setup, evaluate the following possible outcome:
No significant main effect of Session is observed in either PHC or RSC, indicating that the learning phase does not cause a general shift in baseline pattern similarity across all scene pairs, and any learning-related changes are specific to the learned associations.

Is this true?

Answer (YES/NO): YES